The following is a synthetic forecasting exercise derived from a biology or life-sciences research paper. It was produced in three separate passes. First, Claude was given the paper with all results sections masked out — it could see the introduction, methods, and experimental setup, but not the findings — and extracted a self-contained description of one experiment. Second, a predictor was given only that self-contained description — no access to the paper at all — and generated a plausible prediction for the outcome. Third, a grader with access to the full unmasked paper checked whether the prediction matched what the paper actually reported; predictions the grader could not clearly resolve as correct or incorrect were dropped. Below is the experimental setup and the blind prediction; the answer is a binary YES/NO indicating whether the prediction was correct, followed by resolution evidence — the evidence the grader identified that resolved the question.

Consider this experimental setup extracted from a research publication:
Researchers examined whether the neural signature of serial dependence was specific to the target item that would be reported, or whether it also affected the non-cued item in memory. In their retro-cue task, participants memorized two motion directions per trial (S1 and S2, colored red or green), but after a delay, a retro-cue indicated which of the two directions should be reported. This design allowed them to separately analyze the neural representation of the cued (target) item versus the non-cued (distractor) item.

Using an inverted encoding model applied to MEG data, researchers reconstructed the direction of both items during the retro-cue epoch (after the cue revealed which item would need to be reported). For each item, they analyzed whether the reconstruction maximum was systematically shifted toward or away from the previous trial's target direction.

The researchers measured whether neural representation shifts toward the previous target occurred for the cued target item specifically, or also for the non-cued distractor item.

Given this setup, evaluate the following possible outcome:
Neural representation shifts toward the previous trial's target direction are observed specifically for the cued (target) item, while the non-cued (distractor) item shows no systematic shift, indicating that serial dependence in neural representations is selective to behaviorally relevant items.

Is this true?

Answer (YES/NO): YES